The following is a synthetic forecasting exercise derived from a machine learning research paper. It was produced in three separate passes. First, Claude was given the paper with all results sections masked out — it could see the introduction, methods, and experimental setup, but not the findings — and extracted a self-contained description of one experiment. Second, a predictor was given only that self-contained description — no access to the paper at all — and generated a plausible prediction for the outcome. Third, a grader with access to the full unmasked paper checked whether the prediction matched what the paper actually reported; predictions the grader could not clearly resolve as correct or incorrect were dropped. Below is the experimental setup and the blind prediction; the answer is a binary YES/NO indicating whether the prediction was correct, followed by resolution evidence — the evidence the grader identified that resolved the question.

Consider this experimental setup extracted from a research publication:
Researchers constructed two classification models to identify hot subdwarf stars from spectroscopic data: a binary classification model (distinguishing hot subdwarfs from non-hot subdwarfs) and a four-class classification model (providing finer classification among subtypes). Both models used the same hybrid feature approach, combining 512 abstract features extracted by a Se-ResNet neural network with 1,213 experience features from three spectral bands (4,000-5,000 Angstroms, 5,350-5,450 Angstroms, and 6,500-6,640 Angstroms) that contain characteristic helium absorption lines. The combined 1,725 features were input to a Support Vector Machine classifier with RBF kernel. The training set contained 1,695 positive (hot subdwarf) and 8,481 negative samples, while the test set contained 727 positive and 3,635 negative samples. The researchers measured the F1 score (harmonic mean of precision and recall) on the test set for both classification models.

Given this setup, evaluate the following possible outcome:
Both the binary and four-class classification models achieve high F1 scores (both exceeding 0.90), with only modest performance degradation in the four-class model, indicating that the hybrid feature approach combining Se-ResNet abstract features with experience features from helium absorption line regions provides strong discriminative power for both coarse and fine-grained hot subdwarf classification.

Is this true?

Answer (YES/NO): YES